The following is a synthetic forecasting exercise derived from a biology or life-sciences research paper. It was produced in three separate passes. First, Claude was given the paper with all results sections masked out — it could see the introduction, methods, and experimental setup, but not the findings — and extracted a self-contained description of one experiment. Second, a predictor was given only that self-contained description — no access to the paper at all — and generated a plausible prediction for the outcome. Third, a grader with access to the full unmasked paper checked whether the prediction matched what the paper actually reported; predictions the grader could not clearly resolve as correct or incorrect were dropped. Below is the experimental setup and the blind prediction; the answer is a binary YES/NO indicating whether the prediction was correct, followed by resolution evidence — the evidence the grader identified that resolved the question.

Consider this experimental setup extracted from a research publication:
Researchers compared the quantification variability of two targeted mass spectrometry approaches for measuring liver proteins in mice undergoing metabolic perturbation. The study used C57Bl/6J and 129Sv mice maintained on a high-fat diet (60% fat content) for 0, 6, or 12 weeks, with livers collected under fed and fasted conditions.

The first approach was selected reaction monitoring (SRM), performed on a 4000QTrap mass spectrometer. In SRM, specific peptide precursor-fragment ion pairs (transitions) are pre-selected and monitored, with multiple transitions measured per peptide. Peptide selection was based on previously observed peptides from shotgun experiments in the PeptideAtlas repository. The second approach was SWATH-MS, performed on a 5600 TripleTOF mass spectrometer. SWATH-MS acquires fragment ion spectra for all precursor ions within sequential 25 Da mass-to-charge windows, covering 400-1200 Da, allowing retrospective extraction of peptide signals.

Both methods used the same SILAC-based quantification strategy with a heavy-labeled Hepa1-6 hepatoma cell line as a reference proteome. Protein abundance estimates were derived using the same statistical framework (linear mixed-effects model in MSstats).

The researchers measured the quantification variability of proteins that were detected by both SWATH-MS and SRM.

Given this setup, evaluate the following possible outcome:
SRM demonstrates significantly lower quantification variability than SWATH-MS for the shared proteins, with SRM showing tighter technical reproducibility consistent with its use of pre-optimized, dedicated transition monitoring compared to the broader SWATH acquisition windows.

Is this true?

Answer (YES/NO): NO